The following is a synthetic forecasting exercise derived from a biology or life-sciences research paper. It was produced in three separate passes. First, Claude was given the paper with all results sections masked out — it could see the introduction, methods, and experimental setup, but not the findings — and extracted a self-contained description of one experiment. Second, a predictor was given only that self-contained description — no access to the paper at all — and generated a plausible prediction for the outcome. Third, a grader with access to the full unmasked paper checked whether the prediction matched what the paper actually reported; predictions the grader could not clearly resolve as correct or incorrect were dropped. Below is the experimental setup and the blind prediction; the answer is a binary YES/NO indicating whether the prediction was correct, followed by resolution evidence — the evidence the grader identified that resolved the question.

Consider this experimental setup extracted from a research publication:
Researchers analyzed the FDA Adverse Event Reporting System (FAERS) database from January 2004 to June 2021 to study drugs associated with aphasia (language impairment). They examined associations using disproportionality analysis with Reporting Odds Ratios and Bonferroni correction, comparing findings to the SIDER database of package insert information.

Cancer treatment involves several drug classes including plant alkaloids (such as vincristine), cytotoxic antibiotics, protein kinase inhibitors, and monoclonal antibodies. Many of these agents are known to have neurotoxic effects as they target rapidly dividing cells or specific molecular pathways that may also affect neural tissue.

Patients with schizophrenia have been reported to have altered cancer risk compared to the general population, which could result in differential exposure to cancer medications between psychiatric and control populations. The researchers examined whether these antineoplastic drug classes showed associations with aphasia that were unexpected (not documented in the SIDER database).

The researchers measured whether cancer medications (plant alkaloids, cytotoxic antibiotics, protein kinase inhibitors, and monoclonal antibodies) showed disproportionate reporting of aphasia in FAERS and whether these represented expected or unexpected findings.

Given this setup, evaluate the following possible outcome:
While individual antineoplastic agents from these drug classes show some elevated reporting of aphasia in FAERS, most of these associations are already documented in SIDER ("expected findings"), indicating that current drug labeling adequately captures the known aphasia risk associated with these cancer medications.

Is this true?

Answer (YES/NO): NO